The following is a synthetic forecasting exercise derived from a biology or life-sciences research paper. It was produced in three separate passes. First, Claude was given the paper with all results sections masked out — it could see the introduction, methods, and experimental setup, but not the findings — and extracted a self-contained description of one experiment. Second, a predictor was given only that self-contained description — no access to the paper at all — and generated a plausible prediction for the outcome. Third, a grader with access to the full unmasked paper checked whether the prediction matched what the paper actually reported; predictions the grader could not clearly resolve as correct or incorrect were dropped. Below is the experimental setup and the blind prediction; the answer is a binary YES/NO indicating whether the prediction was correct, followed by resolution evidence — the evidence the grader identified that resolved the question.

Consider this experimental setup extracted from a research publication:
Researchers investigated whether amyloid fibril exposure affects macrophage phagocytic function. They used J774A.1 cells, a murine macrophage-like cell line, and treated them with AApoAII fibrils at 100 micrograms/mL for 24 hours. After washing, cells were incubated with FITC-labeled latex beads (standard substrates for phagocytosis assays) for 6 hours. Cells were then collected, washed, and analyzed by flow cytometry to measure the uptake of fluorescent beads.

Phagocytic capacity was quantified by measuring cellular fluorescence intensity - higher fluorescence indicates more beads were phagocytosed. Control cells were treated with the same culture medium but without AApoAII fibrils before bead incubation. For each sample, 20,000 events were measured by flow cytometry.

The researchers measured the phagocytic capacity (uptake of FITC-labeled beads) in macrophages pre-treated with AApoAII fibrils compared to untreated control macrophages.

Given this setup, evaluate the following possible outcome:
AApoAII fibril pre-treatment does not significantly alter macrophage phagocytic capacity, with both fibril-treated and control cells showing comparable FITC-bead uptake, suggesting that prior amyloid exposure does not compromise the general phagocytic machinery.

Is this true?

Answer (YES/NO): NO